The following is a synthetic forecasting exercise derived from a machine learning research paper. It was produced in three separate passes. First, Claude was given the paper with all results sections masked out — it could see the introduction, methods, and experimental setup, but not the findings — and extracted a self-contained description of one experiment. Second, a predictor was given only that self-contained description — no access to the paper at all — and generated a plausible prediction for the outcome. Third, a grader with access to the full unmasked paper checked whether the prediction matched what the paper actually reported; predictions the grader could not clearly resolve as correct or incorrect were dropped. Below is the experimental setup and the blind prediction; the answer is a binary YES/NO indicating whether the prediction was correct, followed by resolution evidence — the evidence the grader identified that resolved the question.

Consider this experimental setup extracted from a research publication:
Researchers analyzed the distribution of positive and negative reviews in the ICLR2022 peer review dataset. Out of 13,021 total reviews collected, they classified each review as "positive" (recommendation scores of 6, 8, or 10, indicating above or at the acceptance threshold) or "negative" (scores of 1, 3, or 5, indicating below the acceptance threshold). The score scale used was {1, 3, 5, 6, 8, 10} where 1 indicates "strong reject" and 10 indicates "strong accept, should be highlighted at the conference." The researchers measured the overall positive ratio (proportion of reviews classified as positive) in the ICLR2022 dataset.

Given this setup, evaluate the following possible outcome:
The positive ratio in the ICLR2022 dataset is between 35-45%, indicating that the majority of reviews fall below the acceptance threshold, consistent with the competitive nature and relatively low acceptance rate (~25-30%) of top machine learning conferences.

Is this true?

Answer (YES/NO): YES